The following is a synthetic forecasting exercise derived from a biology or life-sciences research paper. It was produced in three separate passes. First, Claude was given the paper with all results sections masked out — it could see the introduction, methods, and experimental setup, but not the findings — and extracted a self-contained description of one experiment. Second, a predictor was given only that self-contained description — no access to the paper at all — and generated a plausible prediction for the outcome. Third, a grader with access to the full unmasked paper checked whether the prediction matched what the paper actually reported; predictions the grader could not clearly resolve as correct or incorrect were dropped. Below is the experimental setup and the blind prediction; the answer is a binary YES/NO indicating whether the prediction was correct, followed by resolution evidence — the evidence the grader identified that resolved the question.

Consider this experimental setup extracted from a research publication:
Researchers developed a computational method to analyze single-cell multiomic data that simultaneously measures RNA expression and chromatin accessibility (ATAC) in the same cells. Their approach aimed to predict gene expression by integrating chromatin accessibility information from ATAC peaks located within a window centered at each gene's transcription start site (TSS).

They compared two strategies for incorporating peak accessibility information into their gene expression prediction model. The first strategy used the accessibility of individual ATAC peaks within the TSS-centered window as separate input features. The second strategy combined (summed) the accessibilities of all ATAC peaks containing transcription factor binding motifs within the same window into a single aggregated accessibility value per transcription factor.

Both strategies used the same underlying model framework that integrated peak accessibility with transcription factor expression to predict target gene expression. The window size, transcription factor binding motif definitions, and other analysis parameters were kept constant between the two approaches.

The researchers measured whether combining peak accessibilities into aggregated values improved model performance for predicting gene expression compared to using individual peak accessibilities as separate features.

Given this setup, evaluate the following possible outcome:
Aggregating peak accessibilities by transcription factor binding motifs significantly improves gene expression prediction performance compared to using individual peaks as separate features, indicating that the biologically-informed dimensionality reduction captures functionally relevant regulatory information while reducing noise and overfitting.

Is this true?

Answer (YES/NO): NO